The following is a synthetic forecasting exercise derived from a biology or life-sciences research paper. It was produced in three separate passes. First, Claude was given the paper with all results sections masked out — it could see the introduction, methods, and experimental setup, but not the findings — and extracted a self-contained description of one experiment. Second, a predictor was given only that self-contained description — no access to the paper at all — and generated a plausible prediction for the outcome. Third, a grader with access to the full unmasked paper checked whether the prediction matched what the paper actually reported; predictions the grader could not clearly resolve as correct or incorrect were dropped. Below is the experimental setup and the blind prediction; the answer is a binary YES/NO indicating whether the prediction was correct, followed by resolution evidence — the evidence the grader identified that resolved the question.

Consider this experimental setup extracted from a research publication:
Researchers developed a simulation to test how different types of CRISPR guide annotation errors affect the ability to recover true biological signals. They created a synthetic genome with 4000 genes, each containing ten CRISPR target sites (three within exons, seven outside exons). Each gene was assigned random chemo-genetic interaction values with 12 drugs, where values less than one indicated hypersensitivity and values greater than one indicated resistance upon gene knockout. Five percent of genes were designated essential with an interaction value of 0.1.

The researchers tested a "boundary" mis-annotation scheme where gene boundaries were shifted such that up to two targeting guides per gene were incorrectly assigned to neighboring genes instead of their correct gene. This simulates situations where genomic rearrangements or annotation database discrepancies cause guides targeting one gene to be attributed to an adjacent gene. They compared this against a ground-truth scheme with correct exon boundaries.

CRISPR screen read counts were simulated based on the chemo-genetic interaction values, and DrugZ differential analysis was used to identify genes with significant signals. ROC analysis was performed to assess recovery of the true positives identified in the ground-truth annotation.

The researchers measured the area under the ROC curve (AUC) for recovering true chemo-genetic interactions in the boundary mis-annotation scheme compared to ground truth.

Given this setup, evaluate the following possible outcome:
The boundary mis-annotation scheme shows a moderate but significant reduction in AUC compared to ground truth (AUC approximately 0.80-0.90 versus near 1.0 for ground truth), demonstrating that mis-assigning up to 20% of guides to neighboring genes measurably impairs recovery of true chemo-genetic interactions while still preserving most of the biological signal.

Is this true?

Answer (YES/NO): NO